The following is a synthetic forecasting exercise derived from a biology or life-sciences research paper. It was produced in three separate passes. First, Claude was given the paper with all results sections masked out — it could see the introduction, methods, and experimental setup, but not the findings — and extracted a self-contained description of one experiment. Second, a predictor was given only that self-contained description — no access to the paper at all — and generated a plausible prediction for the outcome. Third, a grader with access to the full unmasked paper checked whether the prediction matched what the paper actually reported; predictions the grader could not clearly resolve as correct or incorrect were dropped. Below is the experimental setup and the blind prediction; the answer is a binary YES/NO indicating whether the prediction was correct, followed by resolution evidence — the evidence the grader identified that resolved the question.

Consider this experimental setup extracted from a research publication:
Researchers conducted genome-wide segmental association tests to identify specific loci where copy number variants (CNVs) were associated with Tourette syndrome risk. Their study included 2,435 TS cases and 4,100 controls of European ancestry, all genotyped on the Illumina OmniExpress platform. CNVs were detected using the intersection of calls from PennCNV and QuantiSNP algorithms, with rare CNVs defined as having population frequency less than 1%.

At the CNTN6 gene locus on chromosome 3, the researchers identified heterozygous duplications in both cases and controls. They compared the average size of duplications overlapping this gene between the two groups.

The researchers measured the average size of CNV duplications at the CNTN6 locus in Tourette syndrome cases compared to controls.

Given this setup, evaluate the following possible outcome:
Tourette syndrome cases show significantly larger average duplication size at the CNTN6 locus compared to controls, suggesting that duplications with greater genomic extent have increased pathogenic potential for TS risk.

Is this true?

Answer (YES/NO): YES